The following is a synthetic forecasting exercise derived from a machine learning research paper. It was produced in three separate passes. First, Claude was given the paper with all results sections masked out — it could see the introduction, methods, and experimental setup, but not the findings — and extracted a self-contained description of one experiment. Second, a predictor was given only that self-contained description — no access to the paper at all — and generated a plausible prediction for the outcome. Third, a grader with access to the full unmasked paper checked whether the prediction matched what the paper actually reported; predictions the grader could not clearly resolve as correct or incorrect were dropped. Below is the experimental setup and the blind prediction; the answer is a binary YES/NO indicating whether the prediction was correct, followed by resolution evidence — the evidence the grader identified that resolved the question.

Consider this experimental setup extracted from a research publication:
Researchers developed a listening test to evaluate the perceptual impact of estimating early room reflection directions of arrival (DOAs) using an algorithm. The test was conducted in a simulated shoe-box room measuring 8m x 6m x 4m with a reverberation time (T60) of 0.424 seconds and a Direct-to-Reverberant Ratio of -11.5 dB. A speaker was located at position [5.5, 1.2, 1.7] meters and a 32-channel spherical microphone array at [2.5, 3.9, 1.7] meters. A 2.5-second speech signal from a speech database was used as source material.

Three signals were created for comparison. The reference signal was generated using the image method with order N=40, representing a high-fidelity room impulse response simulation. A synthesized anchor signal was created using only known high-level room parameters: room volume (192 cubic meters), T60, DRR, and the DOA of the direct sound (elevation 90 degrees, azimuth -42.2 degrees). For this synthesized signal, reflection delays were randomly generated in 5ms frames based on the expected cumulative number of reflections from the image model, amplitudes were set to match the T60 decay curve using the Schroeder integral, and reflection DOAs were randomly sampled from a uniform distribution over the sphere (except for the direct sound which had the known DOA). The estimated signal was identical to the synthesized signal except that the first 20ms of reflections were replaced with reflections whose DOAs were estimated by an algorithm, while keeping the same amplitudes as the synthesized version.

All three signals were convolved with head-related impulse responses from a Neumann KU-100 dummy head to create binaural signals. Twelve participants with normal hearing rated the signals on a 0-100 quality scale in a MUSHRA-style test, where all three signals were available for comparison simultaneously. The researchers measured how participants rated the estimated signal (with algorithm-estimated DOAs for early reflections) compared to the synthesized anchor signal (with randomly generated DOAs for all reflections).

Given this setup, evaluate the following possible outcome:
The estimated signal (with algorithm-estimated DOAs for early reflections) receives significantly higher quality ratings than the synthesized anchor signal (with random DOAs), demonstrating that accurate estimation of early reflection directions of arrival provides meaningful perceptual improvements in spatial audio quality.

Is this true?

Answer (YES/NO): YES